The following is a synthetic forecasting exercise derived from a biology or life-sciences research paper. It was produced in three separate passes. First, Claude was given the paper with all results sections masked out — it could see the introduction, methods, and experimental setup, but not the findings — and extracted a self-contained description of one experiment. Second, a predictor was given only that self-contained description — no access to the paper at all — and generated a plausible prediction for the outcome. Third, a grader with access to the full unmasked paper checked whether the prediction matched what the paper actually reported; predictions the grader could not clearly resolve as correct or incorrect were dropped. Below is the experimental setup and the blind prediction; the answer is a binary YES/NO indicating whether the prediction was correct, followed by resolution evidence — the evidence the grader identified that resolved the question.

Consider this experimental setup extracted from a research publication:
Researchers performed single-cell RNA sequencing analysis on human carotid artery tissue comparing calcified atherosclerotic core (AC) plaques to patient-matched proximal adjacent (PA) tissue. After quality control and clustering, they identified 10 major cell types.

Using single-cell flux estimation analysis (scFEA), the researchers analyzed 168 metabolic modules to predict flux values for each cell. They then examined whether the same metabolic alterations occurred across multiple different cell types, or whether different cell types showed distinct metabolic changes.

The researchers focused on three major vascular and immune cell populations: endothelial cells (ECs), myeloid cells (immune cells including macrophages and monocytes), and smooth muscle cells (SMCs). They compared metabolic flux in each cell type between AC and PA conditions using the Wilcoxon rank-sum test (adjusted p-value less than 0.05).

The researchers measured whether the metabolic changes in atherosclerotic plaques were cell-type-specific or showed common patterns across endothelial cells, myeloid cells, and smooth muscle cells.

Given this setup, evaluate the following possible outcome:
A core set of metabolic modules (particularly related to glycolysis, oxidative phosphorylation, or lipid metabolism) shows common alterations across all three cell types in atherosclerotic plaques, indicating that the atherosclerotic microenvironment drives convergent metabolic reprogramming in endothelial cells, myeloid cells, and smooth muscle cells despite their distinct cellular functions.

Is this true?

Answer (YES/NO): YES